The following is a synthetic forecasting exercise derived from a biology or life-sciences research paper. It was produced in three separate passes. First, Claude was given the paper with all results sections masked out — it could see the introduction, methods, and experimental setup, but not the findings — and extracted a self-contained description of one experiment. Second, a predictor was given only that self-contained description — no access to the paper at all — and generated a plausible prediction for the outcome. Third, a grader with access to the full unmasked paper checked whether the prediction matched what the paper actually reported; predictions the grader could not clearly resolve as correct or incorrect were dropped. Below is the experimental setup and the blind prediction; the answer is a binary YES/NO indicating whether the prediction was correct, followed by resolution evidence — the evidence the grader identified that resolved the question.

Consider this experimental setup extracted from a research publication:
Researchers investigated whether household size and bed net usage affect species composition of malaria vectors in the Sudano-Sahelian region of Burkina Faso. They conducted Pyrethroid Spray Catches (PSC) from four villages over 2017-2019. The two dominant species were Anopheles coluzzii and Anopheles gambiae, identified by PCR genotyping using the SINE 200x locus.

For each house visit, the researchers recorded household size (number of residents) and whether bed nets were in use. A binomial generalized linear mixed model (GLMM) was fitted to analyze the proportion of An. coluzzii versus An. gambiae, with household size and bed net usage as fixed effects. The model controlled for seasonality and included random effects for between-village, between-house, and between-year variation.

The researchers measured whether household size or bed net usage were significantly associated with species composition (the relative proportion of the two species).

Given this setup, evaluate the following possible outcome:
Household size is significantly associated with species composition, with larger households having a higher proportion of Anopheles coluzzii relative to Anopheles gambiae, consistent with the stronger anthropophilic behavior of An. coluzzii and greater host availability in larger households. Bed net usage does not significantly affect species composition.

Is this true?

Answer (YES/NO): NO